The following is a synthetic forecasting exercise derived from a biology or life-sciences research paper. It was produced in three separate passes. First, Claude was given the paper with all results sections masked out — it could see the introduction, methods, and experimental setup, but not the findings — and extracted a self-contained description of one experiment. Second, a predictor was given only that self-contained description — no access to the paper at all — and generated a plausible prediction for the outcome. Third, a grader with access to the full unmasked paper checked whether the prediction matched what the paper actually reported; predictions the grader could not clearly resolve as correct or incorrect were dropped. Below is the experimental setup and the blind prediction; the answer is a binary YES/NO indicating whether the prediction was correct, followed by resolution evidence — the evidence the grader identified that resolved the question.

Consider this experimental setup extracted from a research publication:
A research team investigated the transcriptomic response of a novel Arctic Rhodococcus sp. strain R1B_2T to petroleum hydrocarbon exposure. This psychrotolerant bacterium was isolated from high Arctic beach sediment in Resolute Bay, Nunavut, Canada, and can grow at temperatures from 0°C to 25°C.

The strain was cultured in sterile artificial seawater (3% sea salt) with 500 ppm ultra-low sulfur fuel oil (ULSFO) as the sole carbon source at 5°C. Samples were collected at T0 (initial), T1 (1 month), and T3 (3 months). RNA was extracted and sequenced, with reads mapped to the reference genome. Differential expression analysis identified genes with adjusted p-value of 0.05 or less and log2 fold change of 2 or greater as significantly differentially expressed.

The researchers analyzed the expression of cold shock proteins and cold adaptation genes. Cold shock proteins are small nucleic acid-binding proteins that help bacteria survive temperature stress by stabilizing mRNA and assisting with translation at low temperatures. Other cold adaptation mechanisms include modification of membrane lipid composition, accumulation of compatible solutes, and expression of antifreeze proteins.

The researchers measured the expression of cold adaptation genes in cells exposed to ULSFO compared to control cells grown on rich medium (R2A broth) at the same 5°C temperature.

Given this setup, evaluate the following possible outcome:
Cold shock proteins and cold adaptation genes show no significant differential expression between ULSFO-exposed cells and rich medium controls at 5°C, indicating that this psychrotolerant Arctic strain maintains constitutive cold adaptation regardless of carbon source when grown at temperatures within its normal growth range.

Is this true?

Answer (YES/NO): NO